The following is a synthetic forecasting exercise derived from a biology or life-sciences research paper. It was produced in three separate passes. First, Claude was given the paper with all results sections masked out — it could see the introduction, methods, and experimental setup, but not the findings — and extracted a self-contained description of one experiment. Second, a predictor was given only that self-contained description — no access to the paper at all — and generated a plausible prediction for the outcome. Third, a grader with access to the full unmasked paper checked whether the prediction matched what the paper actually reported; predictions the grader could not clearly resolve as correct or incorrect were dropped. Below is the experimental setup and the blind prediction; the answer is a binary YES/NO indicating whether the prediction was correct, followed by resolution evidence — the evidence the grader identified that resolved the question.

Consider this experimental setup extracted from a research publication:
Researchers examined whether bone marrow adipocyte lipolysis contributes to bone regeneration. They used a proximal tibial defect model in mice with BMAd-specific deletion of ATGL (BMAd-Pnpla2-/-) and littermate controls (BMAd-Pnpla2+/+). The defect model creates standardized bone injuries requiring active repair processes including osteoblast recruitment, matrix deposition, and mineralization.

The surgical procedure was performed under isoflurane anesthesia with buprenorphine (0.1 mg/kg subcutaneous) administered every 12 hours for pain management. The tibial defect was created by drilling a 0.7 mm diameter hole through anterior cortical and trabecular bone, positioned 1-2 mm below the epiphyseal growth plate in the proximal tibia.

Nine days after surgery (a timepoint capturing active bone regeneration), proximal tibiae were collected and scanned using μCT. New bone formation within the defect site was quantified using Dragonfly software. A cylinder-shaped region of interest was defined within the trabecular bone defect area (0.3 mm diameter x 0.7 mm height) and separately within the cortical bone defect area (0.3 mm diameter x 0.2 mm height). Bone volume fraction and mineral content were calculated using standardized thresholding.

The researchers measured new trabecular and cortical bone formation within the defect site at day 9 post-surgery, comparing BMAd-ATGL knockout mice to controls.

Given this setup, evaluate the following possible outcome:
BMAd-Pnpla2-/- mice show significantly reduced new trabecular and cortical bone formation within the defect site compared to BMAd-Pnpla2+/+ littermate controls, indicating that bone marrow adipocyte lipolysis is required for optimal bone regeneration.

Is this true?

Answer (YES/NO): YES